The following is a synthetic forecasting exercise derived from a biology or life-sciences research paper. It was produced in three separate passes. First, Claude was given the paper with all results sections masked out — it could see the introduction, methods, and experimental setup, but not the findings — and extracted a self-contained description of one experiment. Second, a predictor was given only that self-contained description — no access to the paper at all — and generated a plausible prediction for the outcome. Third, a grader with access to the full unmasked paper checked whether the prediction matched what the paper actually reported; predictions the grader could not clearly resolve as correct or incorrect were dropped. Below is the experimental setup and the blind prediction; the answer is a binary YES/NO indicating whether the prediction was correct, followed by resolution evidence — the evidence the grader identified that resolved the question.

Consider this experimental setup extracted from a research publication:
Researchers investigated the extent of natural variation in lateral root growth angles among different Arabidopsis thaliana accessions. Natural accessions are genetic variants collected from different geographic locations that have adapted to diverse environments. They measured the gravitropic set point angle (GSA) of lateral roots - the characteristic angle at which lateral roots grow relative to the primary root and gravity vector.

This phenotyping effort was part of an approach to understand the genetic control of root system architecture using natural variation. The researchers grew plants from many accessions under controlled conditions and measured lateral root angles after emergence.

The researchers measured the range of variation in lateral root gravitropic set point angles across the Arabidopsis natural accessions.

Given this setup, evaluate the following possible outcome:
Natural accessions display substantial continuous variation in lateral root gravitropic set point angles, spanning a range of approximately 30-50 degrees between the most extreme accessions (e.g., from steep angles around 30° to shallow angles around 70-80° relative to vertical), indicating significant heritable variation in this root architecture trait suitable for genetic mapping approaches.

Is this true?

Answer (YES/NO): YES